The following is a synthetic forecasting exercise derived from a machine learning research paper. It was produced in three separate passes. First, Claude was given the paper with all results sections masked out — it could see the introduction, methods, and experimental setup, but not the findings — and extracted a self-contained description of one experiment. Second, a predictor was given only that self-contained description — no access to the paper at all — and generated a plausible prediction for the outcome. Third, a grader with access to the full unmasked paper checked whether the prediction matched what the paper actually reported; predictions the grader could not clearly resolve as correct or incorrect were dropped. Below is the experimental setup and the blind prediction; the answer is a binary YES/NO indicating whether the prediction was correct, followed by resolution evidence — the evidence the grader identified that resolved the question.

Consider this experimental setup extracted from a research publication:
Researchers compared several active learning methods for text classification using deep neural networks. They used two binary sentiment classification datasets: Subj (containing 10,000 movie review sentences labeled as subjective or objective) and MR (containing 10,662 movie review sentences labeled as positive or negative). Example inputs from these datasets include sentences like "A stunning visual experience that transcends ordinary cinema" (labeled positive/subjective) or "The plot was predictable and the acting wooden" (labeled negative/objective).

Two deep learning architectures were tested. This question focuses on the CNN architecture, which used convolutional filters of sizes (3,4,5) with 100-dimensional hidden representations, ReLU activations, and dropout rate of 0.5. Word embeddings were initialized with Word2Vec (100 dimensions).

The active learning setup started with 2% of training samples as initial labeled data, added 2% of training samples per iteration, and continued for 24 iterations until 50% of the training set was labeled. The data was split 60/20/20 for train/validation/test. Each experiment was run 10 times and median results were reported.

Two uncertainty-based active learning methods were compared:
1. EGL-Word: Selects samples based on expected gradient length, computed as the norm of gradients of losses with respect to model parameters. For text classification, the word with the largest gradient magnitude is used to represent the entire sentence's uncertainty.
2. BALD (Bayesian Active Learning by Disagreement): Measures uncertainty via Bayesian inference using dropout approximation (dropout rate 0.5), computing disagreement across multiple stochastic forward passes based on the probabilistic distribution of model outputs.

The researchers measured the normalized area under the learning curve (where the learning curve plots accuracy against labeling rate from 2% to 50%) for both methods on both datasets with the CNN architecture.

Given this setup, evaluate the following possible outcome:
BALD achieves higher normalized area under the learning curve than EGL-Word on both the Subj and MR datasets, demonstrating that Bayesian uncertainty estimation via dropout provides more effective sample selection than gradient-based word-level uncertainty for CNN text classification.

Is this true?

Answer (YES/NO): NO